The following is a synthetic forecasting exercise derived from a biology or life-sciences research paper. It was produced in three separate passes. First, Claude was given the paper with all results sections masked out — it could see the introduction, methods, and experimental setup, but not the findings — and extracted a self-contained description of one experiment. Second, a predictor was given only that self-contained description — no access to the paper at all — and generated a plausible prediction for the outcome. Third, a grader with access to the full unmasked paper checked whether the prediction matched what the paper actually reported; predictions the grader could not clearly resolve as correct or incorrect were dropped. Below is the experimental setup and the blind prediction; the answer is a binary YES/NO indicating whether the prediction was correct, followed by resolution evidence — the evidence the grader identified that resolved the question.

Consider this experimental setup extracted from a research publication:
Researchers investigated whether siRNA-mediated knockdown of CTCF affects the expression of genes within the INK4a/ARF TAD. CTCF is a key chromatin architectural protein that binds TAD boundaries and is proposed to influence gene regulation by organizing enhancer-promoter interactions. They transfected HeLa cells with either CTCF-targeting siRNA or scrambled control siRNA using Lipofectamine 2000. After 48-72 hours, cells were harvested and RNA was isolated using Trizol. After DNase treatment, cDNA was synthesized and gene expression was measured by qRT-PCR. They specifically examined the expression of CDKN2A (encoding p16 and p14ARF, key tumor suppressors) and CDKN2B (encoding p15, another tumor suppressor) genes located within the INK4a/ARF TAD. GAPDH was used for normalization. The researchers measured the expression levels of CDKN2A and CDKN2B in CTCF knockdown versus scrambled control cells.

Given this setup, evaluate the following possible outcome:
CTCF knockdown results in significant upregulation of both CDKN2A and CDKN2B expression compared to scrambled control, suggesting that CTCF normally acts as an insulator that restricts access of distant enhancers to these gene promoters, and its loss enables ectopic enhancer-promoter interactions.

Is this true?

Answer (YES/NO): NO